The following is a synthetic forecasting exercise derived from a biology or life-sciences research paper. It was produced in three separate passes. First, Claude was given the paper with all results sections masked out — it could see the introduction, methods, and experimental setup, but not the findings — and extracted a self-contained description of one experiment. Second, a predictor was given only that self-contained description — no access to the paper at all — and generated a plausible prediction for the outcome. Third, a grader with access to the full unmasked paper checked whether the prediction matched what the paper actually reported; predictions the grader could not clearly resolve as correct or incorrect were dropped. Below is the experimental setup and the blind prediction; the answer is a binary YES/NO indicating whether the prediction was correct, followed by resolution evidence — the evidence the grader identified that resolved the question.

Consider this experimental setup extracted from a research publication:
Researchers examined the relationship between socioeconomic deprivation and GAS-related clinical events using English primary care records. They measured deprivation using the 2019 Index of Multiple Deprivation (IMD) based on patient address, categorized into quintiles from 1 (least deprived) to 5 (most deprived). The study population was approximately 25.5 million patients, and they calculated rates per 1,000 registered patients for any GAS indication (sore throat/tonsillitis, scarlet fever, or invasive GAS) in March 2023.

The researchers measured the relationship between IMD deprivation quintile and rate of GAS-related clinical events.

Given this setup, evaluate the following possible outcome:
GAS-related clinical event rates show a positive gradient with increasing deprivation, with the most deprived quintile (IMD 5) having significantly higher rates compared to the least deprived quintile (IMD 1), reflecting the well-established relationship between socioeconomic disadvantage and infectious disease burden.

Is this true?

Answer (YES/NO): YES